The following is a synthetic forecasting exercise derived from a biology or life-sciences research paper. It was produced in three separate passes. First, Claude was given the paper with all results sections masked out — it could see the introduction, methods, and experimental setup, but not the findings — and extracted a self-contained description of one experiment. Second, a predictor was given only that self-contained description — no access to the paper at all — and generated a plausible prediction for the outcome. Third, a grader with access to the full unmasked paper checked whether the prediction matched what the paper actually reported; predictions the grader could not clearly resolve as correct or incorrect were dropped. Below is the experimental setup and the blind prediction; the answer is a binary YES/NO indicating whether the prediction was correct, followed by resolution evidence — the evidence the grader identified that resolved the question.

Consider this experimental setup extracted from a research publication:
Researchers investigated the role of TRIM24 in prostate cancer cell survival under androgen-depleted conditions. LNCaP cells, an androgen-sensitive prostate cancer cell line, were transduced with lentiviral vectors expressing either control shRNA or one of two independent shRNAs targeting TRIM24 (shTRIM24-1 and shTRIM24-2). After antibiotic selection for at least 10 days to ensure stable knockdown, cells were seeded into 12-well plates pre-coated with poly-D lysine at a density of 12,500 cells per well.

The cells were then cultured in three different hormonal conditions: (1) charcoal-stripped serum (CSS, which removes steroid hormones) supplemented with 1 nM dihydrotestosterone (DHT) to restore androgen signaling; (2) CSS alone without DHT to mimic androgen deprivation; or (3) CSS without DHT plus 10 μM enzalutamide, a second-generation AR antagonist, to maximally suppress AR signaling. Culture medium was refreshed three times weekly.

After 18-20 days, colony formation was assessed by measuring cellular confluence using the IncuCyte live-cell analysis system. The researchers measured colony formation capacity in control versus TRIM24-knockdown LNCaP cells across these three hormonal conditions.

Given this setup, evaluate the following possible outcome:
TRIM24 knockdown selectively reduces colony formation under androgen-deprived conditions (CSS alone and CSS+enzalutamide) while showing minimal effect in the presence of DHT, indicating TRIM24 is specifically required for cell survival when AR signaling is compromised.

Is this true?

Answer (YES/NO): YES